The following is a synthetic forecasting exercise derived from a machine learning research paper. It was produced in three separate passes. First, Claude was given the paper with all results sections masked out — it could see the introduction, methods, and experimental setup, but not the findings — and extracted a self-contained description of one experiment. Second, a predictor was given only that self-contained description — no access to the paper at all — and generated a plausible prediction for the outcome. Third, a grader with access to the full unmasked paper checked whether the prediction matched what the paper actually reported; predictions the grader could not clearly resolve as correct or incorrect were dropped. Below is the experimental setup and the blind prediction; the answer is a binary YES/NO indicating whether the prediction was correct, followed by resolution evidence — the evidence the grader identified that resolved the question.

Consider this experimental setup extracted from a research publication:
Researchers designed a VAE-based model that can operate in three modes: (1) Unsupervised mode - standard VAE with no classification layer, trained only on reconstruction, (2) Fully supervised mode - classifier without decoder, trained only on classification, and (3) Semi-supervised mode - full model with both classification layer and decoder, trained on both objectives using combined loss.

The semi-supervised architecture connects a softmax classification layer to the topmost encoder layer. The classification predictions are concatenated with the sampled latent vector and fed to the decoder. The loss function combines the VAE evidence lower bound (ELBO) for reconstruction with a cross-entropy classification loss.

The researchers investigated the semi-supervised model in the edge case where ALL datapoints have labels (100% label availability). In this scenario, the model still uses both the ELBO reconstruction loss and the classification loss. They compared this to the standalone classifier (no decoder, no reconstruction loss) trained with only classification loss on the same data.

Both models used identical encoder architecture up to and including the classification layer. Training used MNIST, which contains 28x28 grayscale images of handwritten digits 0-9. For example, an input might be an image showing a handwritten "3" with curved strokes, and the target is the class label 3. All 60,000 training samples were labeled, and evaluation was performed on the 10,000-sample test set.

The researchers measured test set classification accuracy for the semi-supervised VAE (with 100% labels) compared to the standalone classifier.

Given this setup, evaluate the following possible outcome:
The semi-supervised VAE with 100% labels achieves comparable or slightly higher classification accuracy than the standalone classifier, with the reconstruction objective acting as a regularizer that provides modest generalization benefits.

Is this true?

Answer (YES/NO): YES